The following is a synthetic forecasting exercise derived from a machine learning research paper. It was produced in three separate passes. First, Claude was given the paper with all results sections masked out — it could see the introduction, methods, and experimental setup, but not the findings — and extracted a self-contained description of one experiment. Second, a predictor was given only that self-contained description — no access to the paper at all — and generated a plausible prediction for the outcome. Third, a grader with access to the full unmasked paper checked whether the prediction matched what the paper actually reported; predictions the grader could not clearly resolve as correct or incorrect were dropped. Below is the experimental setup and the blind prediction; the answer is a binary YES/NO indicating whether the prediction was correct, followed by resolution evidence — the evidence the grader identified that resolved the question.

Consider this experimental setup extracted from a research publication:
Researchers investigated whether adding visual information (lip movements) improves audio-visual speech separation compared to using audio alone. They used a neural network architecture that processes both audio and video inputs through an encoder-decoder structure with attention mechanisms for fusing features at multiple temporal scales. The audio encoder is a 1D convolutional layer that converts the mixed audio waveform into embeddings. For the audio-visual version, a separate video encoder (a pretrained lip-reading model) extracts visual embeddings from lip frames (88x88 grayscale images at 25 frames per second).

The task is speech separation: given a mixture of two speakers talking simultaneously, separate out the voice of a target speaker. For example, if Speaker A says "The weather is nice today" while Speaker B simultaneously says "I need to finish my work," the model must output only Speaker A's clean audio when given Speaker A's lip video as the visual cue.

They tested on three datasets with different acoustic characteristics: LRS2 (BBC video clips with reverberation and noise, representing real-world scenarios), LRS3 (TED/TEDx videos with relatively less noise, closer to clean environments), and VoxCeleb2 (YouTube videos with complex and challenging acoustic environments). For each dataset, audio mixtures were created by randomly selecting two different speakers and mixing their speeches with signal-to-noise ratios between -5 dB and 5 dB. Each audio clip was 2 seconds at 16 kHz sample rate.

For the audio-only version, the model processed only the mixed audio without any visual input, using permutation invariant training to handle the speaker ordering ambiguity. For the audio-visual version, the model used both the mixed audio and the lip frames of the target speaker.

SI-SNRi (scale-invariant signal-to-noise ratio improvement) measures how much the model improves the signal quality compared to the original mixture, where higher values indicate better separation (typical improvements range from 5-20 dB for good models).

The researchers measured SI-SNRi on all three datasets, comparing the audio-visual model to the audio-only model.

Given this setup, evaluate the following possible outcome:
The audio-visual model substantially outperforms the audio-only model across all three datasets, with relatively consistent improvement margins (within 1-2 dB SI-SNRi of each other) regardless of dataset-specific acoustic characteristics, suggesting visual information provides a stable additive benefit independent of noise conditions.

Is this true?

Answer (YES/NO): YES